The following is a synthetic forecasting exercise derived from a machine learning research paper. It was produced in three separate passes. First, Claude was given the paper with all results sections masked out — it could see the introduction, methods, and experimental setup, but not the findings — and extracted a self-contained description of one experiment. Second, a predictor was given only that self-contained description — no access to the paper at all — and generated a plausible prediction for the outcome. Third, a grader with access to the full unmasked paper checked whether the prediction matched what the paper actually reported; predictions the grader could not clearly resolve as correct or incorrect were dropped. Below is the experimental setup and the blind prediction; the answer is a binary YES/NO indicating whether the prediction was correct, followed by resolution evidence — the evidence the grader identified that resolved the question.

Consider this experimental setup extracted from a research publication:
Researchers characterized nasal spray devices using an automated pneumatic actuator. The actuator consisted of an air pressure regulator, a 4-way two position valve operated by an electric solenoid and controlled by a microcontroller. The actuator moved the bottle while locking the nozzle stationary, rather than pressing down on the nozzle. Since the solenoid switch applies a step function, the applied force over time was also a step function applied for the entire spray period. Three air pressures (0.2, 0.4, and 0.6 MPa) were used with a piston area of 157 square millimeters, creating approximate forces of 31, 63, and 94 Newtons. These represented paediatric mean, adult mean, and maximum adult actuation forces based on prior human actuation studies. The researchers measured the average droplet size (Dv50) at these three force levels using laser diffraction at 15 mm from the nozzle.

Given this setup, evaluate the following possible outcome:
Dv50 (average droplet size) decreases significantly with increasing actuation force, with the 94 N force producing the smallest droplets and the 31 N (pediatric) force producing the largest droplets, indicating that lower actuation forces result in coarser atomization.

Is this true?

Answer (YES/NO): YES